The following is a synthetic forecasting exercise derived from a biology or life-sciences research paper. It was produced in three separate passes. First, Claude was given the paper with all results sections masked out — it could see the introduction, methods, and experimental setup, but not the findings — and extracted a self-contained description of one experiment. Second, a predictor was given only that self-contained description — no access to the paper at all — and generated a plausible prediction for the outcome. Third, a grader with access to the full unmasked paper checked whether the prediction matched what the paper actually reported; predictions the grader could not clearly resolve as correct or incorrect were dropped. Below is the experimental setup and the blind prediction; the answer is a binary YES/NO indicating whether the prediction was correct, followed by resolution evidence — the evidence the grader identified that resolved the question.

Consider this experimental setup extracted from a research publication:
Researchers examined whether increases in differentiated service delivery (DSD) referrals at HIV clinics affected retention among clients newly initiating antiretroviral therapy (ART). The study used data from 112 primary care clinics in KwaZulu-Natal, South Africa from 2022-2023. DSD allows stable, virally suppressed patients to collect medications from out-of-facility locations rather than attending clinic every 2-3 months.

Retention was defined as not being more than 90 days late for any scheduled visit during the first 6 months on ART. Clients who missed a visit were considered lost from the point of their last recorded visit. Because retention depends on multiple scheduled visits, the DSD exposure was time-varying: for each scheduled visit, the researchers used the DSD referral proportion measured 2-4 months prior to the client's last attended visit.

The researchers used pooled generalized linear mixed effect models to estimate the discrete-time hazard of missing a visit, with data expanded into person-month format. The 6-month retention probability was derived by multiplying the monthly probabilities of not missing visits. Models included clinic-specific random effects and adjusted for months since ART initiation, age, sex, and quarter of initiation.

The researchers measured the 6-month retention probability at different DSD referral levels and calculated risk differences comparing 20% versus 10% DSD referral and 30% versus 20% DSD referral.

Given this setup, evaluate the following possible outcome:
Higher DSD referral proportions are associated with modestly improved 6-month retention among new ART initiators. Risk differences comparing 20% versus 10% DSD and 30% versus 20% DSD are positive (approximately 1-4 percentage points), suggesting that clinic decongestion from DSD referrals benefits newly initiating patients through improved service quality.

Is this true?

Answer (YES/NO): NO